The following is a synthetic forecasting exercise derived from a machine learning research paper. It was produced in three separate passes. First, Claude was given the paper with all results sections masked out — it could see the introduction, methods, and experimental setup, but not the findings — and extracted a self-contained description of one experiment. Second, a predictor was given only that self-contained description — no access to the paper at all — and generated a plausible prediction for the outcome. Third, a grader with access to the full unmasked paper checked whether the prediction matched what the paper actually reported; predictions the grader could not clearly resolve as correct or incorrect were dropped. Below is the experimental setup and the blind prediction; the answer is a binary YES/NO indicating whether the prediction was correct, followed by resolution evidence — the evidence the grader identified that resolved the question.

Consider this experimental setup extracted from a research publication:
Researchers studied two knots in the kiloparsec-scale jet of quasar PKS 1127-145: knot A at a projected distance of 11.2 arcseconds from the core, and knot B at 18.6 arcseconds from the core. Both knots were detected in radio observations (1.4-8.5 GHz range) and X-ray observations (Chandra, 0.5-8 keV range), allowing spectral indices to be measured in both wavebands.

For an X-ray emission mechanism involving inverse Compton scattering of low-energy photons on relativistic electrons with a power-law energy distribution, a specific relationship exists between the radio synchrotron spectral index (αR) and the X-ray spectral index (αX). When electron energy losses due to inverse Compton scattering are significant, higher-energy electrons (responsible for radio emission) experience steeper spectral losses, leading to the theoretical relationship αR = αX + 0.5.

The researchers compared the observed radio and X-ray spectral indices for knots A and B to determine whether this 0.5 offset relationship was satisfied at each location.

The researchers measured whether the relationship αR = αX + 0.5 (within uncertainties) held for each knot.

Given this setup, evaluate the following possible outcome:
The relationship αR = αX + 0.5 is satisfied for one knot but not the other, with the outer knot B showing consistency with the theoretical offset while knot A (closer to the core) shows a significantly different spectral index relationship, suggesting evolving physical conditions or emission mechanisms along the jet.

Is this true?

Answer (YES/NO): NO